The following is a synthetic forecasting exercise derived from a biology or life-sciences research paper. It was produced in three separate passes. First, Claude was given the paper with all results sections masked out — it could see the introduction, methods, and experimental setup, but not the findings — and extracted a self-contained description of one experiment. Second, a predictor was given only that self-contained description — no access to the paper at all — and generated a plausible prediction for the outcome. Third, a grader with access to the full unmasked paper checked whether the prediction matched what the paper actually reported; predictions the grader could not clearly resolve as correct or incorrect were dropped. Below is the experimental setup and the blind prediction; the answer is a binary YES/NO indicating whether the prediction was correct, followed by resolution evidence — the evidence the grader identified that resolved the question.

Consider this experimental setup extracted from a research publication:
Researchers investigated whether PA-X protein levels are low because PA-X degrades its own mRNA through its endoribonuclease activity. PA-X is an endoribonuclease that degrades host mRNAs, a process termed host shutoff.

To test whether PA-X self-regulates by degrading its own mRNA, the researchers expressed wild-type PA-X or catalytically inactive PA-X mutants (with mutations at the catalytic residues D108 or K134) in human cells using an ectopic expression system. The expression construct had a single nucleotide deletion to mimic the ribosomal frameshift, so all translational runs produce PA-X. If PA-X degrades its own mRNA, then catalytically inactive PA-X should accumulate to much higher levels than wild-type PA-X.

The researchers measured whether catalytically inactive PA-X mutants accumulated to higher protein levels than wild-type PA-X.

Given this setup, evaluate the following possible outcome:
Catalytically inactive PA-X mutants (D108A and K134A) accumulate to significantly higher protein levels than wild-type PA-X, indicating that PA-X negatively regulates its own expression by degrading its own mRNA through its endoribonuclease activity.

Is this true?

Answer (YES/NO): NO